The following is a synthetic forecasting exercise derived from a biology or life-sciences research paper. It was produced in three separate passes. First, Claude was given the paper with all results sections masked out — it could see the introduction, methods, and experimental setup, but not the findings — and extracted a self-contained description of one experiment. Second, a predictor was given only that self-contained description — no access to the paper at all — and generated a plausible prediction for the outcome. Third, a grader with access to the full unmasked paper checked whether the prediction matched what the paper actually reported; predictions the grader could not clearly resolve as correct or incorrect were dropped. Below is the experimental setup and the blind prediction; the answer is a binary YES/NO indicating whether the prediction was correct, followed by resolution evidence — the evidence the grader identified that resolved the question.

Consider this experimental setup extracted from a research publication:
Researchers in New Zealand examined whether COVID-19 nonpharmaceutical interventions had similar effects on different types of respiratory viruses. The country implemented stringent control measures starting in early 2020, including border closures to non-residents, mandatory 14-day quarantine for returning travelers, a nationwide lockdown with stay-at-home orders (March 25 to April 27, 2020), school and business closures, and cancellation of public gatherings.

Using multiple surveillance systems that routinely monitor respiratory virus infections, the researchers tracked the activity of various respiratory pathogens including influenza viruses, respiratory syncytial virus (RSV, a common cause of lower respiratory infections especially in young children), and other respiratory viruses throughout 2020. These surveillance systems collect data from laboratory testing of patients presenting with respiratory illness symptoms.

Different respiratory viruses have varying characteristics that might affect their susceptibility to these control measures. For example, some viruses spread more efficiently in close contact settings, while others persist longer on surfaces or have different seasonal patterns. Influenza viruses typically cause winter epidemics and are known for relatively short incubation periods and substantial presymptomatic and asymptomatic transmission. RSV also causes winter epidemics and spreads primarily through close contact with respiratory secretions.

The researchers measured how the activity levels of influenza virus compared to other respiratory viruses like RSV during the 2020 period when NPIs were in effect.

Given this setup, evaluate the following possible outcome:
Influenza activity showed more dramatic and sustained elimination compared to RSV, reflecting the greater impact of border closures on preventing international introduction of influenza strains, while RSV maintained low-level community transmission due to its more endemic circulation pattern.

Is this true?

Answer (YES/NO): NO